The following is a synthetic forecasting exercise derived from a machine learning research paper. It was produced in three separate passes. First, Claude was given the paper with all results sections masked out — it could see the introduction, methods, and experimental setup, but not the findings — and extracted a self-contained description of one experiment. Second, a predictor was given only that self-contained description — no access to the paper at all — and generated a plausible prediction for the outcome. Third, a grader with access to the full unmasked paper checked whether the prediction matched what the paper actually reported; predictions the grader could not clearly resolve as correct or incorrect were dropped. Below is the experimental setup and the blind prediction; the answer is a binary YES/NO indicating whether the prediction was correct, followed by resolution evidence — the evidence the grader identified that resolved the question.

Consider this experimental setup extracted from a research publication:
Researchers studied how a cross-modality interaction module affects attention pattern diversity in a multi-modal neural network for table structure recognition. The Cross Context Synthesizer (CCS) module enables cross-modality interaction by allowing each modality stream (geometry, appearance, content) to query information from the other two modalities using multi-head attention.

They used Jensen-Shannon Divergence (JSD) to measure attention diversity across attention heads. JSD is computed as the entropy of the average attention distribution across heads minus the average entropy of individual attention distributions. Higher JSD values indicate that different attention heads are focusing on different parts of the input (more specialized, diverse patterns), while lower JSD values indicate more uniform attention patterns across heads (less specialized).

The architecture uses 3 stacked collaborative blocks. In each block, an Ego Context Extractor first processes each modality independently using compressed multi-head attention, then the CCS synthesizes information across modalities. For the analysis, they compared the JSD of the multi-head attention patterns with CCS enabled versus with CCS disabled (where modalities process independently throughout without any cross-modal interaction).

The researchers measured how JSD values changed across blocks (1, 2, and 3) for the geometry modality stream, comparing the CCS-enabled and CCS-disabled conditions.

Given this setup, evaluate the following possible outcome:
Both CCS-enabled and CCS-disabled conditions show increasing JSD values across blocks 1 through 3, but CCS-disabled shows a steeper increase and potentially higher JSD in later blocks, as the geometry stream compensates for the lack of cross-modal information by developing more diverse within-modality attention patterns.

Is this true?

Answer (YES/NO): NO